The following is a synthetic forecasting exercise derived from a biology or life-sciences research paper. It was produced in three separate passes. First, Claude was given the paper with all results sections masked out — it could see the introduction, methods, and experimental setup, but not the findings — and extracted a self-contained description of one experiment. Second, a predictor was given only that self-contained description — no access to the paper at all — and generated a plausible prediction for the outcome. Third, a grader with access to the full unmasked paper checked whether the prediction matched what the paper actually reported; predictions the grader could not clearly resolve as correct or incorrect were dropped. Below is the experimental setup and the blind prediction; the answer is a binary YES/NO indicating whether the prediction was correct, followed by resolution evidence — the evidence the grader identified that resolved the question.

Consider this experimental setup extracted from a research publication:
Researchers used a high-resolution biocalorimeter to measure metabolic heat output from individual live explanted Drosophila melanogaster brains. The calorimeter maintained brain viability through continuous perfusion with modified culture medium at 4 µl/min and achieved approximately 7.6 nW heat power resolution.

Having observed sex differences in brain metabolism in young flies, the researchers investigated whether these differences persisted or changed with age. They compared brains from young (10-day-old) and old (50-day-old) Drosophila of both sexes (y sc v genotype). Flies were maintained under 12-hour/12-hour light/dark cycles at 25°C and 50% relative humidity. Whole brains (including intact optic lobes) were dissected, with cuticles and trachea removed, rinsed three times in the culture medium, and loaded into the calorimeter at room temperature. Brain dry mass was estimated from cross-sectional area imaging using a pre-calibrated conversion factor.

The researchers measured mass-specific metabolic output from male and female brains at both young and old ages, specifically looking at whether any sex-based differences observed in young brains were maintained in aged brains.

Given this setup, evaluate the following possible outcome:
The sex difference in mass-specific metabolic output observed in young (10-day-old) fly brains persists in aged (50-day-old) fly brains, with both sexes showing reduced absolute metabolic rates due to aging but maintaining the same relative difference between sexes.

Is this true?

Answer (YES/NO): NO